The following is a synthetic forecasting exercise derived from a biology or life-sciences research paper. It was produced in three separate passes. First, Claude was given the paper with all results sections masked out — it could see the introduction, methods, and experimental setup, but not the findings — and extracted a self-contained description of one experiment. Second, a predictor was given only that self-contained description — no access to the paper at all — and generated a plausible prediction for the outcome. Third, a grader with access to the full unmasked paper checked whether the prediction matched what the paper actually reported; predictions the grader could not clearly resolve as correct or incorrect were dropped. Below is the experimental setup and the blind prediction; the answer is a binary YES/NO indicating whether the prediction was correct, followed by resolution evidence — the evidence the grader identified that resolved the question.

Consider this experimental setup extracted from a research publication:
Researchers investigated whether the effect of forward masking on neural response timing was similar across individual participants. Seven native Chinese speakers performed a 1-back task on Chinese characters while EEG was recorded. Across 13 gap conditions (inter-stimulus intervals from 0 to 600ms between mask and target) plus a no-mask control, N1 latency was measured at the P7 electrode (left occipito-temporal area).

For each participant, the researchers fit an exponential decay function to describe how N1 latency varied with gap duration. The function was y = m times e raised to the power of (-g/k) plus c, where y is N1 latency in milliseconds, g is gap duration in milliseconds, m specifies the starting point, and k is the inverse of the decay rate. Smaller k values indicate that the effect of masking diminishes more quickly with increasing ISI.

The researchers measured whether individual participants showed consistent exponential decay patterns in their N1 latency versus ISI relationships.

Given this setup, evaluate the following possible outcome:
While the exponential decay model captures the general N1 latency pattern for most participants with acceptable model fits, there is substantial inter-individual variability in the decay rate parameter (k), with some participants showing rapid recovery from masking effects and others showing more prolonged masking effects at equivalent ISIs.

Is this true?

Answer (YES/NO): YES